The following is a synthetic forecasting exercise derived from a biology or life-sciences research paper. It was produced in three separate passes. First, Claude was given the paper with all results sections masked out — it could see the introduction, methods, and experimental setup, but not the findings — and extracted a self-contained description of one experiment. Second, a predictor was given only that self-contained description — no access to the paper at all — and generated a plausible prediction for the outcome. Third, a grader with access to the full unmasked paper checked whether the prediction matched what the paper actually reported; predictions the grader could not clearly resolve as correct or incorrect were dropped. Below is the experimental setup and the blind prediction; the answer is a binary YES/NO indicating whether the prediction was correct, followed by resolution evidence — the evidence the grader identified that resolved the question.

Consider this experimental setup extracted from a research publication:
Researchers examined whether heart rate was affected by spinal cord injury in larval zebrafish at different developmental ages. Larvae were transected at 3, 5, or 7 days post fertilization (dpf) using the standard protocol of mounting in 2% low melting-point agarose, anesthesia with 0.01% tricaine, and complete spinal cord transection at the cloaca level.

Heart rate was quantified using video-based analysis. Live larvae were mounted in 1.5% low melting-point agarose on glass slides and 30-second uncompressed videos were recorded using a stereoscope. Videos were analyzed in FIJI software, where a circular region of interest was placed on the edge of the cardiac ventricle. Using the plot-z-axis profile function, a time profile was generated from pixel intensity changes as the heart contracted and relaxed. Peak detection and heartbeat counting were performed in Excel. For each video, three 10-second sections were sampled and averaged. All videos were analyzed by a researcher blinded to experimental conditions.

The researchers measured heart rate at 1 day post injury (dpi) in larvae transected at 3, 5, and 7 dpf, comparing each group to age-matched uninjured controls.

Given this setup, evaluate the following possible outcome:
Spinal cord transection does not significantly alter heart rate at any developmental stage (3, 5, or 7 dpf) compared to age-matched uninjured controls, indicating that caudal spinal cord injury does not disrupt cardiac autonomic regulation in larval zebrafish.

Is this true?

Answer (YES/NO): YES